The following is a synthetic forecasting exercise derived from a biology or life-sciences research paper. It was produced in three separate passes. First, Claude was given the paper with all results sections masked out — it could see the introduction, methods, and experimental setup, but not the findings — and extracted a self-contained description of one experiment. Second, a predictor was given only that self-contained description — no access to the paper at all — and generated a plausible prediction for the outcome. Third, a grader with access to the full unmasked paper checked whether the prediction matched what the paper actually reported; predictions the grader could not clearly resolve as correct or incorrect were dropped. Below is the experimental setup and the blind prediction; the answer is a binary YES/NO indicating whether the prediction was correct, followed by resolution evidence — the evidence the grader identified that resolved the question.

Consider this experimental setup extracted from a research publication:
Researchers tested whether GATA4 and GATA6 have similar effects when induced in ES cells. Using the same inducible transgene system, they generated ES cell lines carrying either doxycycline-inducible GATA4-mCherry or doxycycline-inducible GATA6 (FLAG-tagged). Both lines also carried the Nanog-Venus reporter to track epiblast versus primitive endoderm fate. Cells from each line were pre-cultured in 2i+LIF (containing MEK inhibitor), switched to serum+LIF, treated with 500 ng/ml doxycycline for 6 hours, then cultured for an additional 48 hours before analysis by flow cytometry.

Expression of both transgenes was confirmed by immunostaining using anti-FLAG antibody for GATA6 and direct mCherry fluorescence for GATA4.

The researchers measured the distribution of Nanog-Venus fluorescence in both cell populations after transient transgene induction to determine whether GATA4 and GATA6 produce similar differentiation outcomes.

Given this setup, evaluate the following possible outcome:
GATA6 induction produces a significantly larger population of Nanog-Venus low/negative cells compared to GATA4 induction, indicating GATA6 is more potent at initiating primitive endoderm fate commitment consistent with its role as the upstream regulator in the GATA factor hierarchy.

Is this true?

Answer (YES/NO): NO